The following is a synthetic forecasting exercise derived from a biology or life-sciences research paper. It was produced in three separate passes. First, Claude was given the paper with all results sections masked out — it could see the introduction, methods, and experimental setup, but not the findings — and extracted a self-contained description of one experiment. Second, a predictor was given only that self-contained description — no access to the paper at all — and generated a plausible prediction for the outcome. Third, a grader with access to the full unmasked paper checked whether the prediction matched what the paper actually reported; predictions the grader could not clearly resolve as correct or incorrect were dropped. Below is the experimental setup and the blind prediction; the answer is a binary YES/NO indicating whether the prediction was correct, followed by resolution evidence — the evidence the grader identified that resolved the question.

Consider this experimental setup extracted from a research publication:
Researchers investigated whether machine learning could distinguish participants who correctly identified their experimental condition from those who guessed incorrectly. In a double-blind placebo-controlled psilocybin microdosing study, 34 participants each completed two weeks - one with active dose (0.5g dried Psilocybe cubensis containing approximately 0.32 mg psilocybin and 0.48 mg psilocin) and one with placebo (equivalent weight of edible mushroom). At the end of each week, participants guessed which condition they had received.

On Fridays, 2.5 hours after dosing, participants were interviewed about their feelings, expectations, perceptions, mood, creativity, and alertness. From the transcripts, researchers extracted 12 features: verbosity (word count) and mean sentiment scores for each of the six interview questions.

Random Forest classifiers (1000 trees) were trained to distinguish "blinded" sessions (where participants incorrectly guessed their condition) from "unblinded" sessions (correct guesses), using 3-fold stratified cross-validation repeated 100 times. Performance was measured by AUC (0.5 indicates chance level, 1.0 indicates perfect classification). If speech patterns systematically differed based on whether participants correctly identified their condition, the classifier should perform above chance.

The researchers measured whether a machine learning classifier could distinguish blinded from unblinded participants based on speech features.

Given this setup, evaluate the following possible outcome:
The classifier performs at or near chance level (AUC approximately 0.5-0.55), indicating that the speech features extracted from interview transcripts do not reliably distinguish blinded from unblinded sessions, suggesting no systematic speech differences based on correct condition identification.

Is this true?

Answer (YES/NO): YES